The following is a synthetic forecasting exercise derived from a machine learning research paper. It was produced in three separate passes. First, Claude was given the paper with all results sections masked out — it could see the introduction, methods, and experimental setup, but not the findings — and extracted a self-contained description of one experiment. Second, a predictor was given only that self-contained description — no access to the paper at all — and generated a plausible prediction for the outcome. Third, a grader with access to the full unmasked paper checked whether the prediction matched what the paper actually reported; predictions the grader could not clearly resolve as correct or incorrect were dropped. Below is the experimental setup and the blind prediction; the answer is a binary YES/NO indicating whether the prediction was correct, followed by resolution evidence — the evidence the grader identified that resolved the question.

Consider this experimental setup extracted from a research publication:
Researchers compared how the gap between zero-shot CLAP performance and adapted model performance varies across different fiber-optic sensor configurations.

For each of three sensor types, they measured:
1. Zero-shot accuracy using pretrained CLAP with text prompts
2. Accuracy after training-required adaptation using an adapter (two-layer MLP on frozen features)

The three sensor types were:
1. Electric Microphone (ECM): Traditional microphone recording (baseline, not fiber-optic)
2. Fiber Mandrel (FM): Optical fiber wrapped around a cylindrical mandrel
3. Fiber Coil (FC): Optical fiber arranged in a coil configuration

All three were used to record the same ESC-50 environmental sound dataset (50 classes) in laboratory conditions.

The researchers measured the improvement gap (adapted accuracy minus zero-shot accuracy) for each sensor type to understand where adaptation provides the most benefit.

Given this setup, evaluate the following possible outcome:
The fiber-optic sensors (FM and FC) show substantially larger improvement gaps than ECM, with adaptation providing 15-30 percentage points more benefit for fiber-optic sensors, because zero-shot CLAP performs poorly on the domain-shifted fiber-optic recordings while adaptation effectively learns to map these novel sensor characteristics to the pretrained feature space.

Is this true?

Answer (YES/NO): NO